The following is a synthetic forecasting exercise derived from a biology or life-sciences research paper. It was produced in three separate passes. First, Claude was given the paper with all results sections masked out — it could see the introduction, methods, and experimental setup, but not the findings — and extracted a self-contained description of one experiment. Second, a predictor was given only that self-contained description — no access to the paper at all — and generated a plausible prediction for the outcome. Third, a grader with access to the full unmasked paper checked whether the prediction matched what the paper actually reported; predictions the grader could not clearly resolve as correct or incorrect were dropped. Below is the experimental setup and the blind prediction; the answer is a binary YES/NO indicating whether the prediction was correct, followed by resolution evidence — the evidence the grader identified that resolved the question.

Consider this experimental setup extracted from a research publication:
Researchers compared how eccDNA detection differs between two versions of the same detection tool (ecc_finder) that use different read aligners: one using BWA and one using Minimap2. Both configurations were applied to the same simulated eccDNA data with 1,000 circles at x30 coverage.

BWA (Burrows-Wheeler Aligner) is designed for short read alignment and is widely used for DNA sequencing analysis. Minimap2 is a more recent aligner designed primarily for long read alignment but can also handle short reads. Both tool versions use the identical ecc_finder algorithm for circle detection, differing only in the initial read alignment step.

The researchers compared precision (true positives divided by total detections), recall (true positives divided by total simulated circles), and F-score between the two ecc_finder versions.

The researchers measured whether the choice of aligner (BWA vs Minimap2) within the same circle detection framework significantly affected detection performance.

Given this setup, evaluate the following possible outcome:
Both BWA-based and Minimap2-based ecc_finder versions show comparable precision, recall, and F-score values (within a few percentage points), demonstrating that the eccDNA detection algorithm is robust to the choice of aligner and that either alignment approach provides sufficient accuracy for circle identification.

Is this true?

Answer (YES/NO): NO